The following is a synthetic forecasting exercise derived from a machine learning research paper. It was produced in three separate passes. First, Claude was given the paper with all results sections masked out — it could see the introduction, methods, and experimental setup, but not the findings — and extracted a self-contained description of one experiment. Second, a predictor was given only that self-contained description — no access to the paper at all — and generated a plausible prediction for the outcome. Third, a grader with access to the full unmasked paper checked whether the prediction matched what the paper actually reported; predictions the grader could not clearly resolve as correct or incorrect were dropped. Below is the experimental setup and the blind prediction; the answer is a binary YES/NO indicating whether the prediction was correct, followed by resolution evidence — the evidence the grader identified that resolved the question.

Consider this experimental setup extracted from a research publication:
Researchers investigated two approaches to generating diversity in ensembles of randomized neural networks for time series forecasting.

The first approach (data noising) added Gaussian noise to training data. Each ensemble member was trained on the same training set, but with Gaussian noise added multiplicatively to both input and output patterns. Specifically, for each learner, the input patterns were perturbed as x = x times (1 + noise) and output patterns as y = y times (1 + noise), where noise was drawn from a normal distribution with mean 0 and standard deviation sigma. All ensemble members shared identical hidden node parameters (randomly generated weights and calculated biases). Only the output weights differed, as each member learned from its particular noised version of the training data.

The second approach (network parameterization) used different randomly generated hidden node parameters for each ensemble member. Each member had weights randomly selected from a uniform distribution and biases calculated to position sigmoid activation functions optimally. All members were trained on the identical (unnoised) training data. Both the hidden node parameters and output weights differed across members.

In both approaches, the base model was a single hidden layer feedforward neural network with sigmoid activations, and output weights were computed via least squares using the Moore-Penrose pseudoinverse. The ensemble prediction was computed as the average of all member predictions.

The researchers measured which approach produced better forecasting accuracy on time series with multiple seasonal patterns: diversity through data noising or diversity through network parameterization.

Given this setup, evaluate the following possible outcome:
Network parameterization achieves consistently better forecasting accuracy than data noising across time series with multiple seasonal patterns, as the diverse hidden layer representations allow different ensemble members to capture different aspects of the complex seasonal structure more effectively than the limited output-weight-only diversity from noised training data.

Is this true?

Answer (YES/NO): YES